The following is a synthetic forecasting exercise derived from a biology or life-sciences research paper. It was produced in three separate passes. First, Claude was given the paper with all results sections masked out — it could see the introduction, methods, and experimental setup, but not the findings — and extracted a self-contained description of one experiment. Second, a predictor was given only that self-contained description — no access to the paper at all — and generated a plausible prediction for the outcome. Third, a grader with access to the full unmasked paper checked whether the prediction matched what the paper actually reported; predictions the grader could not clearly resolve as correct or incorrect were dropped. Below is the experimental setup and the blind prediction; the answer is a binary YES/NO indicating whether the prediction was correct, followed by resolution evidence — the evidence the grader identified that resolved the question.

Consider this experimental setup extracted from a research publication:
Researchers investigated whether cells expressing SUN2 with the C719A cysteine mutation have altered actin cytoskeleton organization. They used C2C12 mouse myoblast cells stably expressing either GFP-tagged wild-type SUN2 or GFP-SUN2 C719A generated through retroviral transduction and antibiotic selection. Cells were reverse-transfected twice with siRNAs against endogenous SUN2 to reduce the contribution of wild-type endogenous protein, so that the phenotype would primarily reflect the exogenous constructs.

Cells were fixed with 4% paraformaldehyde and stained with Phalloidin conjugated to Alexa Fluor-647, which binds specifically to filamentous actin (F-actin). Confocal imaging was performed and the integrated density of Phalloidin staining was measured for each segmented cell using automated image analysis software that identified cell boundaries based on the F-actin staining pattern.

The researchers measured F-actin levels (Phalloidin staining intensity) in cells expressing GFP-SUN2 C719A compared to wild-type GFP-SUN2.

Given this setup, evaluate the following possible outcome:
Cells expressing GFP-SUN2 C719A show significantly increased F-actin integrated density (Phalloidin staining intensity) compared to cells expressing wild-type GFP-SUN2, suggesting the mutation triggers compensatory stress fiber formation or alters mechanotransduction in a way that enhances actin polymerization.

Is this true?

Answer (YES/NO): NO